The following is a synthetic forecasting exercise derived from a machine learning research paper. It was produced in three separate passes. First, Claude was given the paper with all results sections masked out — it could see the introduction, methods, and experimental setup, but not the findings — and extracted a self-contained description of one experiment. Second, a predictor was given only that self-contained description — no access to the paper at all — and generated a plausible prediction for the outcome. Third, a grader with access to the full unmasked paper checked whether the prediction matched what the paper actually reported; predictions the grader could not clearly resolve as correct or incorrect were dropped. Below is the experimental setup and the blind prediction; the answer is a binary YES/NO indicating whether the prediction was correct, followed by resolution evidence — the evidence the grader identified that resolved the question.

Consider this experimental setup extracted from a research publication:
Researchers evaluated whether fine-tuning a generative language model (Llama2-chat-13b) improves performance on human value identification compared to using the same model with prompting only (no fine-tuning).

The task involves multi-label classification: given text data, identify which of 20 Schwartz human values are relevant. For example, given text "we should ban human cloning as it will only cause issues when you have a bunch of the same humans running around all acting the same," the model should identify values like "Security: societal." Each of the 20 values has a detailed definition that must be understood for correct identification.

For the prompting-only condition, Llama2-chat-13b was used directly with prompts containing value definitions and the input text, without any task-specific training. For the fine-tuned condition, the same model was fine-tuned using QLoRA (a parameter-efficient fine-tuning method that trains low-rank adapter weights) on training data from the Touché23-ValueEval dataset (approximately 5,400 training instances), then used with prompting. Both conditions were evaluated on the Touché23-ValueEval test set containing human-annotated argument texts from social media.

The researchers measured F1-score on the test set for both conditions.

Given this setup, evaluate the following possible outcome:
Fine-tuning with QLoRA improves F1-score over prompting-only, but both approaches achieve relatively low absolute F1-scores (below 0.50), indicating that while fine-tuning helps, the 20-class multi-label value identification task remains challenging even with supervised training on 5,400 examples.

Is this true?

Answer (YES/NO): YES